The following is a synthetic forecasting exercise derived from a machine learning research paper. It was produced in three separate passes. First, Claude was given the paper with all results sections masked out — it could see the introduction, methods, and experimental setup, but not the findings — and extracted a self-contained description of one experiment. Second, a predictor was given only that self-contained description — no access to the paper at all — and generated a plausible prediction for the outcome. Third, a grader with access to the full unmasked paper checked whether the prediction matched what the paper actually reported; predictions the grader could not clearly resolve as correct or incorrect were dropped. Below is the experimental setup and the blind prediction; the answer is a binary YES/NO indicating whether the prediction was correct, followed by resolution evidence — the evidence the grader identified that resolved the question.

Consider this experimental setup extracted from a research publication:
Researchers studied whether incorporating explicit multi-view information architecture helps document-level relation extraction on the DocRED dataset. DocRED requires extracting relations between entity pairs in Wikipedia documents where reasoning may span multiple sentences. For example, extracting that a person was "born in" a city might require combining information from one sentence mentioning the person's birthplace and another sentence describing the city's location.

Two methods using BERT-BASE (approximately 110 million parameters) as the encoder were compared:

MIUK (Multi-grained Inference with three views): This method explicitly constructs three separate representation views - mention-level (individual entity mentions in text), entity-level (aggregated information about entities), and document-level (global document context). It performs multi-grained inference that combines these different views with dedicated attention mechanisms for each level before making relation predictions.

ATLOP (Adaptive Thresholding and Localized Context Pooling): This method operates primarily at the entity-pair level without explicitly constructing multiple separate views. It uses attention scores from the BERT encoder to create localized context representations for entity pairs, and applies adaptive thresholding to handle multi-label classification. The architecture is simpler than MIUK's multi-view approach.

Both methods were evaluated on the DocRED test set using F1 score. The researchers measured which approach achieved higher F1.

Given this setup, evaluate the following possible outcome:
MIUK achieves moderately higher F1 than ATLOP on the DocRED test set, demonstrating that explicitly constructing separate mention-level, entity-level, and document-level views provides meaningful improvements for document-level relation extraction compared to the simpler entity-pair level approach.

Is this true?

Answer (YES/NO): NO